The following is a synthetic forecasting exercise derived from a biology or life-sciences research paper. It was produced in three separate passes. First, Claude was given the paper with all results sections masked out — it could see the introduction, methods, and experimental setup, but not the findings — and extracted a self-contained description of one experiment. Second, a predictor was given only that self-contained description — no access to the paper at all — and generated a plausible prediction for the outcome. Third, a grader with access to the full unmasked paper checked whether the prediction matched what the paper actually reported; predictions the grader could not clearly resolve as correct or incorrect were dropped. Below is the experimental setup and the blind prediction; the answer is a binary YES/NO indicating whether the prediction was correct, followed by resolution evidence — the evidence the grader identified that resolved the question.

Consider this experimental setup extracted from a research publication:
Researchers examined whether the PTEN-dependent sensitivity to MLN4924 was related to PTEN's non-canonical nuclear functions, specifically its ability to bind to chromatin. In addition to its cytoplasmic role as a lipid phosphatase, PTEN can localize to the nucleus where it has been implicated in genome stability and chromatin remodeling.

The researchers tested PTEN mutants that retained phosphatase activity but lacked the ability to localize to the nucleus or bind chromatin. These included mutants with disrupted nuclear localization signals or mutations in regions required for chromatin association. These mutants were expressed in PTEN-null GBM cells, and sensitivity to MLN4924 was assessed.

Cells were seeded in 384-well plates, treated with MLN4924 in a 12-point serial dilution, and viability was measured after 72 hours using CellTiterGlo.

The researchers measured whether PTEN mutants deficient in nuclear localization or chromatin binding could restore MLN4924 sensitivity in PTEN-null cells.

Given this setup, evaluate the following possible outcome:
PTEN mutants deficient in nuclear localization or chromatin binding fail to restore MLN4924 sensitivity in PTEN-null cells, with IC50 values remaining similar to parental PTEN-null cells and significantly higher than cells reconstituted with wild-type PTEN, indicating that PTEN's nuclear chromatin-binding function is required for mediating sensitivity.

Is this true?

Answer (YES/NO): YES